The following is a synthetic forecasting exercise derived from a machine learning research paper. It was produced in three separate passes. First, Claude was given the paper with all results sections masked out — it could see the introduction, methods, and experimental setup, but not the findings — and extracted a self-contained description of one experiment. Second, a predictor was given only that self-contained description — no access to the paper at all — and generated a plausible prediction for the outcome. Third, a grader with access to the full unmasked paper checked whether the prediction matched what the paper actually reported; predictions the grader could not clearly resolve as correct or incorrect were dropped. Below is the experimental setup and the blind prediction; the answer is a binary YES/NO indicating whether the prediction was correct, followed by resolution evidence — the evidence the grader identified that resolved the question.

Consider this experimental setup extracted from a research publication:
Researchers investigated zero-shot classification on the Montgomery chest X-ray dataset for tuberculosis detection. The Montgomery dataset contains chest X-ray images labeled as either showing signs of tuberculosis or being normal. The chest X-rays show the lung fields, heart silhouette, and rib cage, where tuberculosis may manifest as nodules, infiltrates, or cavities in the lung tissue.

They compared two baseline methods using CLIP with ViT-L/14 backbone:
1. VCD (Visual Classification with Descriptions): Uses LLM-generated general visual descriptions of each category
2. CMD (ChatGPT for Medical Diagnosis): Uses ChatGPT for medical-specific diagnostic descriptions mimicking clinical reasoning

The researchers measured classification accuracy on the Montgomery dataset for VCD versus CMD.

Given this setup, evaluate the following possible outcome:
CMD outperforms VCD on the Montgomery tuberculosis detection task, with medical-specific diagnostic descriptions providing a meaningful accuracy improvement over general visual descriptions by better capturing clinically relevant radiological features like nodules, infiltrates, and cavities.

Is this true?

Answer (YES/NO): NO